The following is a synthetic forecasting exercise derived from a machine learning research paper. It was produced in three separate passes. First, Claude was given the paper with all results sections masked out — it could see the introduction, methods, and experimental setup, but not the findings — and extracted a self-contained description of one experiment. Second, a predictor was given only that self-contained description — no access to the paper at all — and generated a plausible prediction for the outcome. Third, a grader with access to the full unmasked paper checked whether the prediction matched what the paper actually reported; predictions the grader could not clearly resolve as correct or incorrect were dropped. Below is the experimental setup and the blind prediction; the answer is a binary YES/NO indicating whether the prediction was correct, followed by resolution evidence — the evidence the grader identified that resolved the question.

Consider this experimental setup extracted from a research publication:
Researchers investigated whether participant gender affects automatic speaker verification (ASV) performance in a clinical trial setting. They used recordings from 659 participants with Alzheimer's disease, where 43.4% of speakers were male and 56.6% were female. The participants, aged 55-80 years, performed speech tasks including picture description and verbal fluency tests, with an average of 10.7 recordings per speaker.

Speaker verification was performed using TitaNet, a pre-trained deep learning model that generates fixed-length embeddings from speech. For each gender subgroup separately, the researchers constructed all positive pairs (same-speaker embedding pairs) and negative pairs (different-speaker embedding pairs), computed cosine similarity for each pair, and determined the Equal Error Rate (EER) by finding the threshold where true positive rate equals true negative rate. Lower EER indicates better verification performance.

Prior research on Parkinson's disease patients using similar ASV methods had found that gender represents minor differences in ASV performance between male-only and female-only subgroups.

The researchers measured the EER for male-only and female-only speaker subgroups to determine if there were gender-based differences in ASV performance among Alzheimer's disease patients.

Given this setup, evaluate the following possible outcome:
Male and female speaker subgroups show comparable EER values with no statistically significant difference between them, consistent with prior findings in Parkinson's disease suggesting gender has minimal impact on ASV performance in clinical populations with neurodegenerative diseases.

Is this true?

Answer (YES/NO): YES